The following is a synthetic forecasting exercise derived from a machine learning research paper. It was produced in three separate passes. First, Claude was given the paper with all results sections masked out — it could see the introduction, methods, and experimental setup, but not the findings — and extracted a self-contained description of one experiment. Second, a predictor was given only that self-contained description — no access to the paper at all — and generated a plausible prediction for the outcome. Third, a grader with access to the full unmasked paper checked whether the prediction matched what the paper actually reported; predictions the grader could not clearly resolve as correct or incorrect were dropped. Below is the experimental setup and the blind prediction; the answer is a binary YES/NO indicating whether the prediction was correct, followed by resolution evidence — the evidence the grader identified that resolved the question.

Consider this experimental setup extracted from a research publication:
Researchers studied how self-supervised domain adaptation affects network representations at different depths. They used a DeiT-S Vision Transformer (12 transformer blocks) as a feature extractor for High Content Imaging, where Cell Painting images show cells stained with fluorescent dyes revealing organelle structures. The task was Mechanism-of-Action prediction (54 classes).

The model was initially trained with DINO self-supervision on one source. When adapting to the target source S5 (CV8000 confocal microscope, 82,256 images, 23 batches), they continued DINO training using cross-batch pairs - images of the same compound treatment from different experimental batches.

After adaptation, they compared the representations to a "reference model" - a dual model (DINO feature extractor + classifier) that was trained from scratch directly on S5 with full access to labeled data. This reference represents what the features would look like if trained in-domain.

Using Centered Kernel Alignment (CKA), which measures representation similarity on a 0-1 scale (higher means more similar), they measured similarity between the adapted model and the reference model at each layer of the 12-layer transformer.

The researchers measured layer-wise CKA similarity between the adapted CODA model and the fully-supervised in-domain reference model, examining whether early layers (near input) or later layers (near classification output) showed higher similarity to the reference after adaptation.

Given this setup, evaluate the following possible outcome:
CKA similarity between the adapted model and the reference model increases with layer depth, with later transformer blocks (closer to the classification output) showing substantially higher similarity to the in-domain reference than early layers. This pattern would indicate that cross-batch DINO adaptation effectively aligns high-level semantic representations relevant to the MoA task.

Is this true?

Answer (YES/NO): NO